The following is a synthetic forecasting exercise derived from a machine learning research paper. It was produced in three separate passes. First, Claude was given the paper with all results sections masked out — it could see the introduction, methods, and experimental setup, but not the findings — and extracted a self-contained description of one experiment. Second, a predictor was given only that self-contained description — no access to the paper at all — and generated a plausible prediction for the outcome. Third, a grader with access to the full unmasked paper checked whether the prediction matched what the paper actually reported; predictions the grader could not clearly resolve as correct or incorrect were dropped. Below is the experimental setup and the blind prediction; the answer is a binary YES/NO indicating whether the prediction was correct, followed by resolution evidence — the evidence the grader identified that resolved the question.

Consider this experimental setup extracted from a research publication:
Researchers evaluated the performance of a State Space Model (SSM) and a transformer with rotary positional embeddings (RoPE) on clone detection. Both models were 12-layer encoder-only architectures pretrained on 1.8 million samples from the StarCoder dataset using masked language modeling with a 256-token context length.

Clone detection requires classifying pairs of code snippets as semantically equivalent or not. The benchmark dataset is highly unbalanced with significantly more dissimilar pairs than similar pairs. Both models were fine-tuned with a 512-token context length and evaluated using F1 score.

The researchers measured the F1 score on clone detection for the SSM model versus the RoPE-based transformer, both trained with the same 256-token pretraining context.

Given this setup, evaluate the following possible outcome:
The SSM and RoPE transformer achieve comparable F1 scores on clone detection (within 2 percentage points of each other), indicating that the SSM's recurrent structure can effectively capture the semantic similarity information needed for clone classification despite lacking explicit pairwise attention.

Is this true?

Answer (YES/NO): YES